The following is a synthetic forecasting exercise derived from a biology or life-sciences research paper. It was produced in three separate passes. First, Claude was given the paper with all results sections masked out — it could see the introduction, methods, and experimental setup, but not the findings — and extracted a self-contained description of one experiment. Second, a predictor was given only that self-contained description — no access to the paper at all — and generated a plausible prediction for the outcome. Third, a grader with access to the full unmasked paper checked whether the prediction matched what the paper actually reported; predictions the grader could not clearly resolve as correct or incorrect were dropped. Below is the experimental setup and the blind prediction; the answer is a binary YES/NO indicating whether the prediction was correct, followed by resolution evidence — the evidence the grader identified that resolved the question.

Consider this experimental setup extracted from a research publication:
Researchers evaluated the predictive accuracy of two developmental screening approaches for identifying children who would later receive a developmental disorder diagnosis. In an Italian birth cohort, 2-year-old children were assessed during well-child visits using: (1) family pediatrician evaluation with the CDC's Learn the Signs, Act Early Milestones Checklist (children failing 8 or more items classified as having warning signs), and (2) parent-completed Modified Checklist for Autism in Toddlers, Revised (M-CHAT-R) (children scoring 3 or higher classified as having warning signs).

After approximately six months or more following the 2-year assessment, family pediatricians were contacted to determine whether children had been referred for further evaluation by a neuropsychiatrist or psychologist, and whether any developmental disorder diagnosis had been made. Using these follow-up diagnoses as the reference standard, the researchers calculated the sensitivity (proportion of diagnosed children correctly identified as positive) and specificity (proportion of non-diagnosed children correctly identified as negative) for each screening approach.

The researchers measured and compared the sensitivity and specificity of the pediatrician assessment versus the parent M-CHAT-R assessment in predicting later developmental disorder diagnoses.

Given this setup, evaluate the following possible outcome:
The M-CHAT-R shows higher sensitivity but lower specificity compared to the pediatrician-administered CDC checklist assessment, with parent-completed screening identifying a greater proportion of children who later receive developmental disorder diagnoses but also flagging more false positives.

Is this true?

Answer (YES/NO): NO